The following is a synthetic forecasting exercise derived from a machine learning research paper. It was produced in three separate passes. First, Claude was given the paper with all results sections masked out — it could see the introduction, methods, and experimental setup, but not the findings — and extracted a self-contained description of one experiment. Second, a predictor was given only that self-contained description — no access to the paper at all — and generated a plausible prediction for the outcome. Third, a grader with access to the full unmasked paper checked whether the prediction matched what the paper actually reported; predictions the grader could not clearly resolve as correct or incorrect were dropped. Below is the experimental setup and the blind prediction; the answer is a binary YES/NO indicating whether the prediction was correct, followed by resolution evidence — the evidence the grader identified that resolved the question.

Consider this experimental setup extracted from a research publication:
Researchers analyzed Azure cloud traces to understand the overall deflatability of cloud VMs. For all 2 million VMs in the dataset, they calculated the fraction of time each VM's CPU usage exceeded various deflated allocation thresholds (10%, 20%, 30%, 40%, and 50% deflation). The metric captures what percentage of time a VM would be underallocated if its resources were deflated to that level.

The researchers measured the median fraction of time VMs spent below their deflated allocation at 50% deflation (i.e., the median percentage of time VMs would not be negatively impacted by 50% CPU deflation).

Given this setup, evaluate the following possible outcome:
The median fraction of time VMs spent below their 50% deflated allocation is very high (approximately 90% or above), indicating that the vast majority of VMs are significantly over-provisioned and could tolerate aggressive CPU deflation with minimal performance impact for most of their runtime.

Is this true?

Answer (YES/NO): NO